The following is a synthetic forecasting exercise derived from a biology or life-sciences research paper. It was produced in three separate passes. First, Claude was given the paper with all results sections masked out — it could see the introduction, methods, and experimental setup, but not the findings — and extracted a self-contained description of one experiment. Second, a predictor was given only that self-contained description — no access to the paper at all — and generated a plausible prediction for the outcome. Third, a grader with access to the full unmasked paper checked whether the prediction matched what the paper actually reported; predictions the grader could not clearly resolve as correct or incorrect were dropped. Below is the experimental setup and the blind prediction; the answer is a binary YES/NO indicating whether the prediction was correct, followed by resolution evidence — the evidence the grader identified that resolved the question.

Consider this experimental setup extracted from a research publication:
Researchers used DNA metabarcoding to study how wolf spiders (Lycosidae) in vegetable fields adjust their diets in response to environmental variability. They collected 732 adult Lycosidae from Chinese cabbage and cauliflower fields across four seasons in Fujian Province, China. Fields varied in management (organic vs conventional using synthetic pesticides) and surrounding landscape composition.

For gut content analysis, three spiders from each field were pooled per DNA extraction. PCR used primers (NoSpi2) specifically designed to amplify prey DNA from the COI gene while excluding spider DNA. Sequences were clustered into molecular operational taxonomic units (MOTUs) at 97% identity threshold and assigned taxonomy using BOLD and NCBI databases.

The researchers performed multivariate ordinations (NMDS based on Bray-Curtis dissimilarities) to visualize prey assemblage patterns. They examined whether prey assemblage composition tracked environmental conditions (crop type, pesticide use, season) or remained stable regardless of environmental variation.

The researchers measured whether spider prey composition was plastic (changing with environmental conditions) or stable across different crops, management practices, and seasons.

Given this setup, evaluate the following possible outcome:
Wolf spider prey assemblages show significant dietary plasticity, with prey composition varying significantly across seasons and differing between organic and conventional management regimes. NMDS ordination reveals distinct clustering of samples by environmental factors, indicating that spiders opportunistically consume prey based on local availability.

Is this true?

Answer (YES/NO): YES